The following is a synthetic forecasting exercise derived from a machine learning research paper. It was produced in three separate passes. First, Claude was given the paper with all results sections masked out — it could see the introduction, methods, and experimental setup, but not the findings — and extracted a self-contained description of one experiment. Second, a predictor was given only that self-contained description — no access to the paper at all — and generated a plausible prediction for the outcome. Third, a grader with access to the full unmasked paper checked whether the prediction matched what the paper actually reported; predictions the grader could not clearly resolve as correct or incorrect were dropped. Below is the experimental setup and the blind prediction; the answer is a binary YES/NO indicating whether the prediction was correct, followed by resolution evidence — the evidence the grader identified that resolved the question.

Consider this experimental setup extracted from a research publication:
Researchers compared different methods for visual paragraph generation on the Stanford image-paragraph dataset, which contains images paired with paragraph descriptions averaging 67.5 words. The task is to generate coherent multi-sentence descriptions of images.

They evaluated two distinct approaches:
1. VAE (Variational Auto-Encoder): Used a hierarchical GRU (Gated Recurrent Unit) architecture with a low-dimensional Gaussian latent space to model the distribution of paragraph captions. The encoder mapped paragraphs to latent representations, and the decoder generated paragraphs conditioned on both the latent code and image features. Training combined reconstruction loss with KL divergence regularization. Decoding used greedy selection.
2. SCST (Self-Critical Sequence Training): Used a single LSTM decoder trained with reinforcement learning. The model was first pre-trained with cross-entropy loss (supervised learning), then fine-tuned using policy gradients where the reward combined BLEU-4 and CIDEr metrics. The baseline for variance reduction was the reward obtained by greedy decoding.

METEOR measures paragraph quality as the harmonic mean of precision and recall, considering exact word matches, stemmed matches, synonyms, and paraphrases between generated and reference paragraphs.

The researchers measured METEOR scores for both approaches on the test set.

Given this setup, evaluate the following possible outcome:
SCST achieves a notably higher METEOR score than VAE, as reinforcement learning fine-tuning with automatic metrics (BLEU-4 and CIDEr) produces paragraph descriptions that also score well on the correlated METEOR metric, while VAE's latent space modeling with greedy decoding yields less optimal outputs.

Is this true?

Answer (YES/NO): NO